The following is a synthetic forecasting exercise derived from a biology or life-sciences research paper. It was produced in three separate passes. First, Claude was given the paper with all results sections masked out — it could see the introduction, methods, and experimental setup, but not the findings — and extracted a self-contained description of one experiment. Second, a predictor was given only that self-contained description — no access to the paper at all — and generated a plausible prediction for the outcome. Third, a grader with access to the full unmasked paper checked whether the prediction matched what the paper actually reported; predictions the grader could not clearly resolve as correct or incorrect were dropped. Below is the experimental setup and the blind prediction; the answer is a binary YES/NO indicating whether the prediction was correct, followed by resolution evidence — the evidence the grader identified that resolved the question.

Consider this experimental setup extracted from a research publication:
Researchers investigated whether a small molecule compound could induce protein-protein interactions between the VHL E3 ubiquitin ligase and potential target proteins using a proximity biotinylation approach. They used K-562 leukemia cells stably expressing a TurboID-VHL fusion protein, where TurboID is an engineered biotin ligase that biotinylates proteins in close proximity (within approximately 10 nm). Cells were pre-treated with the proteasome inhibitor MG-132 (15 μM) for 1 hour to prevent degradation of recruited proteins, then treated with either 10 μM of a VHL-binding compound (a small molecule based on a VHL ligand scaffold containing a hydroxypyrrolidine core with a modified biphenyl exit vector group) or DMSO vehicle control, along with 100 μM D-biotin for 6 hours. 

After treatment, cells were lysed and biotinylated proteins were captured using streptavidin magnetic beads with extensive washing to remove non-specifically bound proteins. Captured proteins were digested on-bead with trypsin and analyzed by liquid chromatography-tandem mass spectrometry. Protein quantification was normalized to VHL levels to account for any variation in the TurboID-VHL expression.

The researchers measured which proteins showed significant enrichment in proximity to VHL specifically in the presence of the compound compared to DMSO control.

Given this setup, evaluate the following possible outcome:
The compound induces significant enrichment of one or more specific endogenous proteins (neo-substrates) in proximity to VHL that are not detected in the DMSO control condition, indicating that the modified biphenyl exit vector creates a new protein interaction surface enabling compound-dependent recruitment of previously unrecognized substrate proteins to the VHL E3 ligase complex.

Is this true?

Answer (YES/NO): YES